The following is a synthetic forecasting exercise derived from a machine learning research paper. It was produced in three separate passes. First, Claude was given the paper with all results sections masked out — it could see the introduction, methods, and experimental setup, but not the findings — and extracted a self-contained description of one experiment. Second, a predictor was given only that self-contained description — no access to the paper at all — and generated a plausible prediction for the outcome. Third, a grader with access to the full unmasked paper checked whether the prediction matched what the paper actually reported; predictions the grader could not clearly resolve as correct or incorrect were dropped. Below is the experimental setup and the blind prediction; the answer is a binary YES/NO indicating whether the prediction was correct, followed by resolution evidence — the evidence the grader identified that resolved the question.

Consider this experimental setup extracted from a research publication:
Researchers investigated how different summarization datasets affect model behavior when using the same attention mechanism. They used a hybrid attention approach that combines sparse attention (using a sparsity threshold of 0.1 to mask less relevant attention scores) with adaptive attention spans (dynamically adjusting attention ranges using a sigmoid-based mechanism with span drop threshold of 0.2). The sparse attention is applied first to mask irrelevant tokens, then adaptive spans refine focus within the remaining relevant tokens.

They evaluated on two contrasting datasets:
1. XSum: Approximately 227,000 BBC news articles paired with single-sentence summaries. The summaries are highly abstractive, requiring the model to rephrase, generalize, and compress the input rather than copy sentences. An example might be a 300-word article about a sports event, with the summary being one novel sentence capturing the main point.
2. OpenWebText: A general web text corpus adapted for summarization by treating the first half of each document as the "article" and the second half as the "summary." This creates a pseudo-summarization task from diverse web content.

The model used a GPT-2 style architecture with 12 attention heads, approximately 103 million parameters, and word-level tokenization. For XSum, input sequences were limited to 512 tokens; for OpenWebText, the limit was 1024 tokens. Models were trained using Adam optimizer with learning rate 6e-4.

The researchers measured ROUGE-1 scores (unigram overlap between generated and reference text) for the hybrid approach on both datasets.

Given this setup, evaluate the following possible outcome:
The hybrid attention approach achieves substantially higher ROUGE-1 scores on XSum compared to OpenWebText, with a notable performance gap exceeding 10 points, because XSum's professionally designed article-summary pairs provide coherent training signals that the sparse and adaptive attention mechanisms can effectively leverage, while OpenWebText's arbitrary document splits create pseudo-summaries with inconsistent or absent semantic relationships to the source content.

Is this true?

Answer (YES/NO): NO